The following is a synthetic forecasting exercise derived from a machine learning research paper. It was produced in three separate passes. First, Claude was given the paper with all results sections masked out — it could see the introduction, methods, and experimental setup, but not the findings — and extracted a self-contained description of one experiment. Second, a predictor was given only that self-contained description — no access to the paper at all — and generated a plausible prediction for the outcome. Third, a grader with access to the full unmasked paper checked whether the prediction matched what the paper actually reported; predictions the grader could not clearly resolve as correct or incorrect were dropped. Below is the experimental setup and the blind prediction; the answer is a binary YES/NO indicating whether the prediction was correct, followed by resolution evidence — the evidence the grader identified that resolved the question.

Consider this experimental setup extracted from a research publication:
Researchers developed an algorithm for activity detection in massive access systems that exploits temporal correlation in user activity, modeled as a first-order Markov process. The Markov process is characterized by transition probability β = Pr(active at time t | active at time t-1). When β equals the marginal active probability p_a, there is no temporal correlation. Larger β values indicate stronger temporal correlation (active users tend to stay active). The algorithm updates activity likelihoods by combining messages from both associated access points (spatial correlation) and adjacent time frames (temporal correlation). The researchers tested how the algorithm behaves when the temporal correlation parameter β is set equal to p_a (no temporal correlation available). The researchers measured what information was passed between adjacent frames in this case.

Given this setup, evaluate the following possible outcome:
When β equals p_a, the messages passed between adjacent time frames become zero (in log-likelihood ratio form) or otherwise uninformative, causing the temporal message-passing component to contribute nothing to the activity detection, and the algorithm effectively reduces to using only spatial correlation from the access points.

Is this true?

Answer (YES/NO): YES